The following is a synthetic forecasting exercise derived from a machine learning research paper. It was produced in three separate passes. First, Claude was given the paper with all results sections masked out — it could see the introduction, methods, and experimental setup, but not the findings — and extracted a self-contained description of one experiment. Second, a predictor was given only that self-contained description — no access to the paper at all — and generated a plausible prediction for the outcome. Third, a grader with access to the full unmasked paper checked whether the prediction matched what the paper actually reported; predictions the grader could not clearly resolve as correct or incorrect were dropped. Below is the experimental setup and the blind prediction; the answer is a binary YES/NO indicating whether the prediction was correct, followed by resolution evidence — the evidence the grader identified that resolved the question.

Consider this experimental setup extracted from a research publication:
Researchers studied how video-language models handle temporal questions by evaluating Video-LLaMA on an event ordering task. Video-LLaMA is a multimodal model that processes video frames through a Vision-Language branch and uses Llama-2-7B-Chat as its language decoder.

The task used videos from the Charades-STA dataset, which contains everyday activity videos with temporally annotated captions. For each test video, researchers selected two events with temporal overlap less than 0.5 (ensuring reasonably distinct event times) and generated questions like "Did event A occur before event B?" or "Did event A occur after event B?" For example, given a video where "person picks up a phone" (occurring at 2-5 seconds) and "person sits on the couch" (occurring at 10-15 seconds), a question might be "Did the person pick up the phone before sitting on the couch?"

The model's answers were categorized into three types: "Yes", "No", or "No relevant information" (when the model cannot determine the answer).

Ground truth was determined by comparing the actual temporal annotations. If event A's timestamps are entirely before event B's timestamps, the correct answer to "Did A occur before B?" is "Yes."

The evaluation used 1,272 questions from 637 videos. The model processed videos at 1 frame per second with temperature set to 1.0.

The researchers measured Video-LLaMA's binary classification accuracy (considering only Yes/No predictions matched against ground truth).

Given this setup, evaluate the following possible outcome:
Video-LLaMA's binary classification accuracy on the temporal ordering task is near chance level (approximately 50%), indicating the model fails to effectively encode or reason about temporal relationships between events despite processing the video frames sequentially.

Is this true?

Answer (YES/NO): YES